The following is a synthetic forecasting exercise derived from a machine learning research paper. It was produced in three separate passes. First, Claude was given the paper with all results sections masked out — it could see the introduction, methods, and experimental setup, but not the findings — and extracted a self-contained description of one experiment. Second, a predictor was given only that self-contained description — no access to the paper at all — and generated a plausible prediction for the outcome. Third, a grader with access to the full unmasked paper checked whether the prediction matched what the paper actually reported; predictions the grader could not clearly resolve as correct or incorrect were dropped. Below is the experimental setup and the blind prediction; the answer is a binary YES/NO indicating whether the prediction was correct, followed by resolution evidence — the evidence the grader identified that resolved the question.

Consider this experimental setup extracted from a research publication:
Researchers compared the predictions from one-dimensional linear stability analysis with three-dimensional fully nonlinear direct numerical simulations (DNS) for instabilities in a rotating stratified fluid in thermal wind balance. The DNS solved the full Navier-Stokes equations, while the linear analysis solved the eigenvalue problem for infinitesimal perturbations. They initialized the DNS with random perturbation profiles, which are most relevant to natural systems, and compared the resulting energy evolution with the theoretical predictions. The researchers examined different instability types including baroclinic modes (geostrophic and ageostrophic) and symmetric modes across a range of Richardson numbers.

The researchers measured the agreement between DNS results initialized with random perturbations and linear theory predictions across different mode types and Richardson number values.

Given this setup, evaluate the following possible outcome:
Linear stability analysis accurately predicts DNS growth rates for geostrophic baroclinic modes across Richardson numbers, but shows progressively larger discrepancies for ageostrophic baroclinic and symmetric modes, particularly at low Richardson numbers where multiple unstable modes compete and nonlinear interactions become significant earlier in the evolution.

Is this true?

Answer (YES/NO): NO